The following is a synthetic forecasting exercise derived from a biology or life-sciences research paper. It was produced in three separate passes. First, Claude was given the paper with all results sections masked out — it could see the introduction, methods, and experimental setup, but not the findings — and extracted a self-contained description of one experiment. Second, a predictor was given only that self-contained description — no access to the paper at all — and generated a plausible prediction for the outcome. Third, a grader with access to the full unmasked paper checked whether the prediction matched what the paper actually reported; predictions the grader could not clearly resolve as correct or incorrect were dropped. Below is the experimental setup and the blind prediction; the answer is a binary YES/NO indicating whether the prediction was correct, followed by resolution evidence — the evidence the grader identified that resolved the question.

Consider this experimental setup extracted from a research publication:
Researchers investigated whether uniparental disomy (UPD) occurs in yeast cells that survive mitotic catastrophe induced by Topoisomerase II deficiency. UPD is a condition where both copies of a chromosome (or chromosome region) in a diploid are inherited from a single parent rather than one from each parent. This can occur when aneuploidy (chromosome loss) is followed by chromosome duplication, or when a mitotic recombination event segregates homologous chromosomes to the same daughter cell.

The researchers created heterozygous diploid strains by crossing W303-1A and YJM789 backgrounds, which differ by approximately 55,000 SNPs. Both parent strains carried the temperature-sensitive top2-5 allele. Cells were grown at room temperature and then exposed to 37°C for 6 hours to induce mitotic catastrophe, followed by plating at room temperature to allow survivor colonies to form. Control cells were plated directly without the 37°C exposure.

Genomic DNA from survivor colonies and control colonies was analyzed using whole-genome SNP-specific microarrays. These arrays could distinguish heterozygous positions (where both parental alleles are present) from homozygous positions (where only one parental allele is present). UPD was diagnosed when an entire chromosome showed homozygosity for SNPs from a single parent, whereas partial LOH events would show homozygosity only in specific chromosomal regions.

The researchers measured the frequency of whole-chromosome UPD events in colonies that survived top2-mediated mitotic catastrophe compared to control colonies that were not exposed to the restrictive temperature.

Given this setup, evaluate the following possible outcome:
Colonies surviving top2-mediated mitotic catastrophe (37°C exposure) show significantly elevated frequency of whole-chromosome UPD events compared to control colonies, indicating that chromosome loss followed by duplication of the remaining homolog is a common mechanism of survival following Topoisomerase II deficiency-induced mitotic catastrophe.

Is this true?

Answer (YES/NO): NO